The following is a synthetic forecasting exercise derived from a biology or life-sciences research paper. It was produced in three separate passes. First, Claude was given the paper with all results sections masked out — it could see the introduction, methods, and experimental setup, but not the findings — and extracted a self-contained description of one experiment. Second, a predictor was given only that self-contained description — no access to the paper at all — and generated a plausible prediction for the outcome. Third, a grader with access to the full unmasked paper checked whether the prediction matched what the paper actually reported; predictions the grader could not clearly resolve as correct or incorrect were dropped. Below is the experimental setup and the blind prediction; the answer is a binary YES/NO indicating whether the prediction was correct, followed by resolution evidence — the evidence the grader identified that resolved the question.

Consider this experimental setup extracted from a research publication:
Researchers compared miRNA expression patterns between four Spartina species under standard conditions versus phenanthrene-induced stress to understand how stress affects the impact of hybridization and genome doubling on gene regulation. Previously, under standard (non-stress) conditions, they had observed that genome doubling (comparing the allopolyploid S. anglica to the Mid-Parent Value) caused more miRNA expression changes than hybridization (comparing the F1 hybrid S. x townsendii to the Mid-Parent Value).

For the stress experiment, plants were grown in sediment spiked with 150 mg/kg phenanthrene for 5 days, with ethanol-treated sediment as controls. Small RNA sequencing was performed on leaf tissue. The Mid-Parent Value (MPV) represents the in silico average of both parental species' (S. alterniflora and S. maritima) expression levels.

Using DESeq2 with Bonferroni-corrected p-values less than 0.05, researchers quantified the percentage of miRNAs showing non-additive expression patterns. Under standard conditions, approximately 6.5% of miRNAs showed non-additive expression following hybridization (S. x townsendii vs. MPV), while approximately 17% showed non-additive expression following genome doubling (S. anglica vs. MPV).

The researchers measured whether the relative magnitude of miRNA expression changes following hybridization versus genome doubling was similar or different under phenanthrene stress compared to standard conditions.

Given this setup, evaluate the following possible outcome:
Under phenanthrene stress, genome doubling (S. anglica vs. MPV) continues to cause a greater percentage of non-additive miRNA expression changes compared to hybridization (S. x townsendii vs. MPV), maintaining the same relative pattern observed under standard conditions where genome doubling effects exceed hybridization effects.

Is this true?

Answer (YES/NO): NO